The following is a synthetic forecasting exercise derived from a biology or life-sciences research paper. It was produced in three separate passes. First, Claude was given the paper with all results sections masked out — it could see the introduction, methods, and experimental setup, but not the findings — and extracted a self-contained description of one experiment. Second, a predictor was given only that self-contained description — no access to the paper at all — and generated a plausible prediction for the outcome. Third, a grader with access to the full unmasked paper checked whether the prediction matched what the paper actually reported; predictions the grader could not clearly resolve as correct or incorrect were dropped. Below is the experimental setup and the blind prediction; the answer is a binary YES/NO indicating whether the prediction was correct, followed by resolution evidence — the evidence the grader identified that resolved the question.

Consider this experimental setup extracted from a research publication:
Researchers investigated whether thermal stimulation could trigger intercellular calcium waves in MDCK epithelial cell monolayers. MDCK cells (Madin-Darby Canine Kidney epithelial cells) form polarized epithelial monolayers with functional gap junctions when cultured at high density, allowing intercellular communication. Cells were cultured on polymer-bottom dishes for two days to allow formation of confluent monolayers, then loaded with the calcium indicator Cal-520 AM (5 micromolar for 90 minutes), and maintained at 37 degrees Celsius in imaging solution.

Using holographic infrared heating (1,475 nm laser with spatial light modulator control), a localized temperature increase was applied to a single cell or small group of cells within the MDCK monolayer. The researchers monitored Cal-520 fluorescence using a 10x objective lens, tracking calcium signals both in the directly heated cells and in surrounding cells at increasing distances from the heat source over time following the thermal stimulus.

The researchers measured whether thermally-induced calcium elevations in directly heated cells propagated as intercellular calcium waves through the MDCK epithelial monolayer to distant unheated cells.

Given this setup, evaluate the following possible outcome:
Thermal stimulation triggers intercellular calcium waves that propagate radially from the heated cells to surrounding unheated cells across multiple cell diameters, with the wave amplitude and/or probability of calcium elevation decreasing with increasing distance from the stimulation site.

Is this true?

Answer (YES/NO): NO